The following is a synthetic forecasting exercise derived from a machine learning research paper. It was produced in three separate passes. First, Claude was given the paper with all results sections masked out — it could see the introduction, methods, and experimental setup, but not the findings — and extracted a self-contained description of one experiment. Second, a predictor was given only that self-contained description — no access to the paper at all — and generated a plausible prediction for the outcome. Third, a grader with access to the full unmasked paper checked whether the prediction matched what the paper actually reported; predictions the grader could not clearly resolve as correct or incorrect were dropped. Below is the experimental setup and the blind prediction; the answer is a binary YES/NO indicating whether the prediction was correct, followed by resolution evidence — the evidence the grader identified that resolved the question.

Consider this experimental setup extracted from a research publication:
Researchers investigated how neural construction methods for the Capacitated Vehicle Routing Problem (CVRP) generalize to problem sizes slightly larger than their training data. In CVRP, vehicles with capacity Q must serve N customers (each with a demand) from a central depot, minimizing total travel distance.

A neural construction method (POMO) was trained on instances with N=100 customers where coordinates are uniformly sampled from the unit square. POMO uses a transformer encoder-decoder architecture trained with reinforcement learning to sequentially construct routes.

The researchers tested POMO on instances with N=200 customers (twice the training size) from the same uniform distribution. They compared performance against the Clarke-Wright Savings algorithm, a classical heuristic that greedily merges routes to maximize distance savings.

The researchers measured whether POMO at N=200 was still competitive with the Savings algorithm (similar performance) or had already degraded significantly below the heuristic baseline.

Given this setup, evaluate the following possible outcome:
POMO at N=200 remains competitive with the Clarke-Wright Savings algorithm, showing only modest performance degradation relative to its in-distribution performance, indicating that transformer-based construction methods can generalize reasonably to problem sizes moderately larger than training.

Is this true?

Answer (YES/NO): YES